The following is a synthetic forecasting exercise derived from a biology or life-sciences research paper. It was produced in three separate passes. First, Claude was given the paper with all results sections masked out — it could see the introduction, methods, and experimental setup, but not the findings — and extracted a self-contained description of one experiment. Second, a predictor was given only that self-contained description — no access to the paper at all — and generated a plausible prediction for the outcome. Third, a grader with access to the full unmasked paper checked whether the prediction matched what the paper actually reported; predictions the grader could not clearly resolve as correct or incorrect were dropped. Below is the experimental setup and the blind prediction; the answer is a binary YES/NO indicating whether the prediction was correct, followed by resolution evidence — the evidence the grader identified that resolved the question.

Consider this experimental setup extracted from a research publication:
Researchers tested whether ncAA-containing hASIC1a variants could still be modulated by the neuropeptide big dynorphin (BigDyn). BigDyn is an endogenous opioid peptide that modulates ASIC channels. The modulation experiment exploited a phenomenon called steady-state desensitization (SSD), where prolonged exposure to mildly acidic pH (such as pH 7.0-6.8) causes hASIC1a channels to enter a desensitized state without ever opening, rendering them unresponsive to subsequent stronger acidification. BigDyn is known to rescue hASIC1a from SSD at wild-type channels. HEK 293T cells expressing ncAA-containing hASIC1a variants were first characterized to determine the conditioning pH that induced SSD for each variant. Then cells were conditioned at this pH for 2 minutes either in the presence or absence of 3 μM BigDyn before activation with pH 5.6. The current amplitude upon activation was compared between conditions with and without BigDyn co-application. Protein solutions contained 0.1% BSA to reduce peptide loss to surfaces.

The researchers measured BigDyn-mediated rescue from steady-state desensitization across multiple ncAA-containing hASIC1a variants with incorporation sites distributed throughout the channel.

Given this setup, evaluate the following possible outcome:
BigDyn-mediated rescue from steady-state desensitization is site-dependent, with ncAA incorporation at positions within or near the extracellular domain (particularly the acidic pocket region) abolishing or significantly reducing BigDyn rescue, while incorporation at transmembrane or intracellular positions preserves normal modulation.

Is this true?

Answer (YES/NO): NO